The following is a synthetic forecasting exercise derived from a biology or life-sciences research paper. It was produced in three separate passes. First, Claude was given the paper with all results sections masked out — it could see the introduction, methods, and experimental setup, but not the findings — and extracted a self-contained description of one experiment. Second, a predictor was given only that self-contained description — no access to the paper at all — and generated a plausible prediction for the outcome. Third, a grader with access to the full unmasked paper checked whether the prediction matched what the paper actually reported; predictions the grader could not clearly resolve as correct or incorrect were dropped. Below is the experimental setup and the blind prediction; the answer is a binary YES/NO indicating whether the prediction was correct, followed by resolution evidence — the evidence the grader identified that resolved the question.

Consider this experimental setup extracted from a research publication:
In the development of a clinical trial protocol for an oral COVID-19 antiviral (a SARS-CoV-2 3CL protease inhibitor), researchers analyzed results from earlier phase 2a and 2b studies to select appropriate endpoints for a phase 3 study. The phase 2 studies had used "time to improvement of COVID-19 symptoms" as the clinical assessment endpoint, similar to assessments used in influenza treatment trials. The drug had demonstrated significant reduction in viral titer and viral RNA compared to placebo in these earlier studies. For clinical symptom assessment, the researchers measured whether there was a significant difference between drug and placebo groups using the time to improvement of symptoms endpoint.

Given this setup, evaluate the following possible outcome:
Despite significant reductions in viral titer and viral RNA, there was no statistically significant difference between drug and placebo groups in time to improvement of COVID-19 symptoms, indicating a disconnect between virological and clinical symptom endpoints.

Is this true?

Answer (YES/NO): YES